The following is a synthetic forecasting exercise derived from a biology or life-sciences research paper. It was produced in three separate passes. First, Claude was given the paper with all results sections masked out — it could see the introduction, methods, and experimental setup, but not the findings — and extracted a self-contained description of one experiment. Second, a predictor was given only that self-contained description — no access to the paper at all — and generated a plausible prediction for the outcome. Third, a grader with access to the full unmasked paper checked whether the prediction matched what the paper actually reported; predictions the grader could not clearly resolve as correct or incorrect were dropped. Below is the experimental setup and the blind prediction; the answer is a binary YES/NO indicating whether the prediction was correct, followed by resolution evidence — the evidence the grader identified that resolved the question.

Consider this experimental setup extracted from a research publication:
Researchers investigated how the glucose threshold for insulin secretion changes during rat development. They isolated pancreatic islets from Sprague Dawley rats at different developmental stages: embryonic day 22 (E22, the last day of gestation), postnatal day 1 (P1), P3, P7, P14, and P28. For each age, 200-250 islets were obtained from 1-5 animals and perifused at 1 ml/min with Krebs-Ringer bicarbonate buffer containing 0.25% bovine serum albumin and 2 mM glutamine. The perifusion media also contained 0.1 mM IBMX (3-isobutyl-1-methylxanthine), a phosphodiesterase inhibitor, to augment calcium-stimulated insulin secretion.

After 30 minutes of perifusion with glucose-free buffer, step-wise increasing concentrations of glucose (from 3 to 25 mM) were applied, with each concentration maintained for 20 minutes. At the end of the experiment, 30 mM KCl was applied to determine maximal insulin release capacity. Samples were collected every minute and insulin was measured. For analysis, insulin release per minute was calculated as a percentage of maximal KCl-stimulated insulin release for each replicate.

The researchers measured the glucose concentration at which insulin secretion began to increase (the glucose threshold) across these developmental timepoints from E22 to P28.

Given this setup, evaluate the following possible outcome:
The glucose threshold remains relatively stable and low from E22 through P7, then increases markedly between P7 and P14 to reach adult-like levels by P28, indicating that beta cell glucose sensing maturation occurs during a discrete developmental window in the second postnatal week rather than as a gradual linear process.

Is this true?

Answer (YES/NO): NO